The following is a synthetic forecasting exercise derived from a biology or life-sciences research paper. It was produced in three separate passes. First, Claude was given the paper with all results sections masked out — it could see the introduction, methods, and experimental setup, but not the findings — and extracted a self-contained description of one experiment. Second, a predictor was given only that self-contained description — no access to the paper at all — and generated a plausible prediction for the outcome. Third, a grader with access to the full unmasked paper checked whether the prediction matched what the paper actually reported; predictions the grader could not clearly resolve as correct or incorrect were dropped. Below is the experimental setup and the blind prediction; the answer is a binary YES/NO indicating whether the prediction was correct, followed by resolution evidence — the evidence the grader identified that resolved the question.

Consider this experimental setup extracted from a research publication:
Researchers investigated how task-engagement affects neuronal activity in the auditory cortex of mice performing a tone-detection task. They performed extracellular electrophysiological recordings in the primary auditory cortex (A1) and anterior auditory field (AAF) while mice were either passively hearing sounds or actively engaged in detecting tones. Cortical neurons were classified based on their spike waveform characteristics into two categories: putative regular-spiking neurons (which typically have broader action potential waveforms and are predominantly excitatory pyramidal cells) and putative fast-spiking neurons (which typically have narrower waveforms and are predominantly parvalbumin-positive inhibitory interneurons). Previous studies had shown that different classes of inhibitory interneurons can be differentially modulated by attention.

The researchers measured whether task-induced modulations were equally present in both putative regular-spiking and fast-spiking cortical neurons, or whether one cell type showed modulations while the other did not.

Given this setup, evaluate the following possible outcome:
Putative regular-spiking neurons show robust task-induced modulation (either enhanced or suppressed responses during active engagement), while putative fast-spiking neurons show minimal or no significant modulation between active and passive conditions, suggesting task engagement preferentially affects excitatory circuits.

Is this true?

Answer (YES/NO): NO